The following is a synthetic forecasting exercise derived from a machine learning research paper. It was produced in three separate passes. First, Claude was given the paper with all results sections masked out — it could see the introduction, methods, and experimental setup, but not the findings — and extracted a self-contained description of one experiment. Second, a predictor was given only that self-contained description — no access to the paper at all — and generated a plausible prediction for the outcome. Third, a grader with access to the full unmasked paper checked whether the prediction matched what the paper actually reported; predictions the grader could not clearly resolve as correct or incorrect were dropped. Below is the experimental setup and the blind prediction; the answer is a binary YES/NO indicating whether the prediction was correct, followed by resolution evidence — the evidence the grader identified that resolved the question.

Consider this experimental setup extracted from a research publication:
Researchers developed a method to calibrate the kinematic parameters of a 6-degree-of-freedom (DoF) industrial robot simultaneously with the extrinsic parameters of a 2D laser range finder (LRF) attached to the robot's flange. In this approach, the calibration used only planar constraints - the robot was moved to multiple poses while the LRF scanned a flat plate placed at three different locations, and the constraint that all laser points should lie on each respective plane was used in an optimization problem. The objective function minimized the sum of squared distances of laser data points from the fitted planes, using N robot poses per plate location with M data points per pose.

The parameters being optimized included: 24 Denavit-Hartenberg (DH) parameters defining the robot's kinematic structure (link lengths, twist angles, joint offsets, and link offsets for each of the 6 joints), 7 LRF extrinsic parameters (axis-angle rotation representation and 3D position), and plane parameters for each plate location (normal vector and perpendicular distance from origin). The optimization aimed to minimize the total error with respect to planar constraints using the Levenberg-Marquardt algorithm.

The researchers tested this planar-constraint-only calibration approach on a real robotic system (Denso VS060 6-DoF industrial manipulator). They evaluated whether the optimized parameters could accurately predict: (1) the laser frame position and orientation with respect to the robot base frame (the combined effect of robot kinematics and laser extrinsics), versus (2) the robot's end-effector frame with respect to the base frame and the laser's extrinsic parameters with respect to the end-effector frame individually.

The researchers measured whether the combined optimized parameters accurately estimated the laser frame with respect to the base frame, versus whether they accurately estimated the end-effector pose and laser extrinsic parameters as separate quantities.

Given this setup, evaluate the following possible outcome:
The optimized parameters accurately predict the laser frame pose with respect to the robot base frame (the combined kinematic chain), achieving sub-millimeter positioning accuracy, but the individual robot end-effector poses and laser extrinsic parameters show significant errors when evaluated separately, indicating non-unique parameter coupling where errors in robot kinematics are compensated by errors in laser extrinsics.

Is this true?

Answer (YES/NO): YES